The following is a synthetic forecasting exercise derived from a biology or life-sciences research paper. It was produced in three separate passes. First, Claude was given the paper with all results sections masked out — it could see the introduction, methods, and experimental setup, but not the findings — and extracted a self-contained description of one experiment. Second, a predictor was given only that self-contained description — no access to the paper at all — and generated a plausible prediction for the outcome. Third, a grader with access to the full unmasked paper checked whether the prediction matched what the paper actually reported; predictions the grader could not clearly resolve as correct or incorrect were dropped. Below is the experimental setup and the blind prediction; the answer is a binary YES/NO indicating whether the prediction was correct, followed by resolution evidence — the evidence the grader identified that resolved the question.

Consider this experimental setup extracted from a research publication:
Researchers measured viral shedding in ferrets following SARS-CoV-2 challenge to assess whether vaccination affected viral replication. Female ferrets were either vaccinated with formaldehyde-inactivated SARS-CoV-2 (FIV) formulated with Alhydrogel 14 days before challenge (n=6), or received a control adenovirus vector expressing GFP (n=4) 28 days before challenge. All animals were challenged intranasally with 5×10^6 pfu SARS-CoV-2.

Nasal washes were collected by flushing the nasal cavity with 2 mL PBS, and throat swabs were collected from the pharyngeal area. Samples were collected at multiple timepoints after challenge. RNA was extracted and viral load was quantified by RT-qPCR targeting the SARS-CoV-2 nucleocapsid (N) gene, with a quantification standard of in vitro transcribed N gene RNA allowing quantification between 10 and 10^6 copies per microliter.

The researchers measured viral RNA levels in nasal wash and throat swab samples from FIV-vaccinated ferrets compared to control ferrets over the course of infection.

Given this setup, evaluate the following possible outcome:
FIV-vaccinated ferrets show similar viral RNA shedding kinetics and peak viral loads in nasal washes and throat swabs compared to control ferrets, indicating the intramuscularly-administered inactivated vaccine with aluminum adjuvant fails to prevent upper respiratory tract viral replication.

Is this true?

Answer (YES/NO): YES